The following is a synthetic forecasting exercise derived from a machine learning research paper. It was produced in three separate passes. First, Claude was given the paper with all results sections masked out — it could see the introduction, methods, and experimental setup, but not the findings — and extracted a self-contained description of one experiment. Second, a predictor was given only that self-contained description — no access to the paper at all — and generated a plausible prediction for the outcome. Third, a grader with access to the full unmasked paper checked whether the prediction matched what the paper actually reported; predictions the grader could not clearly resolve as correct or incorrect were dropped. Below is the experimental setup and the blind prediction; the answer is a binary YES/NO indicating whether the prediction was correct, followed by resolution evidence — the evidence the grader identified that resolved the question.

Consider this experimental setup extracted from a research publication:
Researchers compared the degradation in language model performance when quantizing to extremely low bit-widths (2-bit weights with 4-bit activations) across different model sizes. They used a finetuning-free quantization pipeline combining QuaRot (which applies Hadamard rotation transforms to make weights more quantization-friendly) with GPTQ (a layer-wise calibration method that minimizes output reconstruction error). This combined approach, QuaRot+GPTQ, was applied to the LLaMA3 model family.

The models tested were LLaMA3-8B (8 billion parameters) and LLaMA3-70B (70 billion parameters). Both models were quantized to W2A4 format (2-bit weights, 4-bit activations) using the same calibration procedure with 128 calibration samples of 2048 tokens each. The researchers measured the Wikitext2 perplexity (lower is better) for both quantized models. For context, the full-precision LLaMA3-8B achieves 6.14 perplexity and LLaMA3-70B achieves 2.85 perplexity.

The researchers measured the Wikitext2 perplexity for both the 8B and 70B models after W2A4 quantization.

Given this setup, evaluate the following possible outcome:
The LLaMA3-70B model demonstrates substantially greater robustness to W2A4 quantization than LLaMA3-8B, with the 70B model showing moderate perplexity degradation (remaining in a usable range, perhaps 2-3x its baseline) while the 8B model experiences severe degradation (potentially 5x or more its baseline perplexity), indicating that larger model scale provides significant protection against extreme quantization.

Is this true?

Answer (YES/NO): NO